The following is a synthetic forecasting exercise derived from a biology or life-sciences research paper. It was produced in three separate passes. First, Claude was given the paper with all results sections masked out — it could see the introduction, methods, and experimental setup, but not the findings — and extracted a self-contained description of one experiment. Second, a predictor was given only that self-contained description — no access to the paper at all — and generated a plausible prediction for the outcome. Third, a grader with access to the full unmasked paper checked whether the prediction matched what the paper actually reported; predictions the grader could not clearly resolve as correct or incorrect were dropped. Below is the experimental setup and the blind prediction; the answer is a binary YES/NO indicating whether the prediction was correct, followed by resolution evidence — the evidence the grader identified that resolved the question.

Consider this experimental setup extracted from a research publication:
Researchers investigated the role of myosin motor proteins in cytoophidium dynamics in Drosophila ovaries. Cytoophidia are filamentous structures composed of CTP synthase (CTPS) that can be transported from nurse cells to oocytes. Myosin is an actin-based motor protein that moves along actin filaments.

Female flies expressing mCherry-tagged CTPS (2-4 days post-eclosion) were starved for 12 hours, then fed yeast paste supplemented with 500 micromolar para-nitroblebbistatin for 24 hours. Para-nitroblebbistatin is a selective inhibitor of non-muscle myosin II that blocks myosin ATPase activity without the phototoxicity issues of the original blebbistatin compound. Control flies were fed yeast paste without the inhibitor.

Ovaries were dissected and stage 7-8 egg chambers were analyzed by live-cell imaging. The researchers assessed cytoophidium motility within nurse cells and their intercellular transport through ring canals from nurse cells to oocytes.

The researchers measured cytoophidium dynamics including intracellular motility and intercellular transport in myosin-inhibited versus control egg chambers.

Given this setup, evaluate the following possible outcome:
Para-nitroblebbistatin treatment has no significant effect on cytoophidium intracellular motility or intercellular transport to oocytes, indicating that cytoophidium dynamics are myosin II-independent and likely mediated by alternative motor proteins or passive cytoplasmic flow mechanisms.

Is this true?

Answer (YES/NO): NO